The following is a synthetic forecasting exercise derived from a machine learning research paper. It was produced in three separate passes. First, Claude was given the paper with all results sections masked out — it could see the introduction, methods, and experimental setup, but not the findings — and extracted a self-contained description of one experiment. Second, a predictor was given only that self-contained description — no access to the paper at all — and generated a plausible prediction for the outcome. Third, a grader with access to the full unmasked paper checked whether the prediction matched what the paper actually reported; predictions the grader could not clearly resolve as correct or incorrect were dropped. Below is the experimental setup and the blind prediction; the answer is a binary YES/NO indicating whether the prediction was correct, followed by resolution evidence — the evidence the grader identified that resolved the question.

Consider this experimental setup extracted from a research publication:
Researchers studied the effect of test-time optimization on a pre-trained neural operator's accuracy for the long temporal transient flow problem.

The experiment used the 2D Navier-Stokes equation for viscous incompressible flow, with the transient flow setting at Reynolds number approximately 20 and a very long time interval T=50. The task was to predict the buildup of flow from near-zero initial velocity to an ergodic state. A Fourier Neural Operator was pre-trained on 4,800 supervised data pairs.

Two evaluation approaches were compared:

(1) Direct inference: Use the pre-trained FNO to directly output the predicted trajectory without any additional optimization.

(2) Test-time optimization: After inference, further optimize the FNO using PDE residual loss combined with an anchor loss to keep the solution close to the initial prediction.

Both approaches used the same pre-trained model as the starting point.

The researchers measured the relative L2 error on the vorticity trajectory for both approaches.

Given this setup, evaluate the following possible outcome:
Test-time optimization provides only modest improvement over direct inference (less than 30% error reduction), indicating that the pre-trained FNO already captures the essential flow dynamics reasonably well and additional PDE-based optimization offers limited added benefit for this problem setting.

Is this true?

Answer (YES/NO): NO